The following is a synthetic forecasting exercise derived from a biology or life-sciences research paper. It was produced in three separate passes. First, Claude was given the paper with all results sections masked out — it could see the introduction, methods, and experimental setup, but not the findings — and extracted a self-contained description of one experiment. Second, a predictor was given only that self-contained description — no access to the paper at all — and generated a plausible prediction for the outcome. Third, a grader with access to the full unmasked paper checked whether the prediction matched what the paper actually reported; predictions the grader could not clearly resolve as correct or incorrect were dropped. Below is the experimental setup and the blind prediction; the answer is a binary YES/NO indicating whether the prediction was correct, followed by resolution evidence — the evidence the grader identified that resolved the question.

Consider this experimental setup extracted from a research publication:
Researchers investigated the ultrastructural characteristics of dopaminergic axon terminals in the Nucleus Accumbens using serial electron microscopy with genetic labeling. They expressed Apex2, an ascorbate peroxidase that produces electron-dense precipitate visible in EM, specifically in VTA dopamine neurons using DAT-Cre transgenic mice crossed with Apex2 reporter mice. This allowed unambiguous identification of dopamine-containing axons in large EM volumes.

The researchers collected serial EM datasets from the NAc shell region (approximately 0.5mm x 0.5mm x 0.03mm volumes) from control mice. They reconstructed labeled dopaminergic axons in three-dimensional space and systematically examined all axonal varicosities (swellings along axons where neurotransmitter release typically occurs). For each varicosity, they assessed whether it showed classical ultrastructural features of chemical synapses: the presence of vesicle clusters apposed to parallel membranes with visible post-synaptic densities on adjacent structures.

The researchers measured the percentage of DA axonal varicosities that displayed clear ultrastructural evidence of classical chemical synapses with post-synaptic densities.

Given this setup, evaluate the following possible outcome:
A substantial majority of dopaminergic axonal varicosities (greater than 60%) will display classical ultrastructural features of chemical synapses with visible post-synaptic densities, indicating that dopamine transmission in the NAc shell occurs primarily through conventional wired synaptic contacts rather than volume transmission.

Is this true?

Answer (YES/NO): NO